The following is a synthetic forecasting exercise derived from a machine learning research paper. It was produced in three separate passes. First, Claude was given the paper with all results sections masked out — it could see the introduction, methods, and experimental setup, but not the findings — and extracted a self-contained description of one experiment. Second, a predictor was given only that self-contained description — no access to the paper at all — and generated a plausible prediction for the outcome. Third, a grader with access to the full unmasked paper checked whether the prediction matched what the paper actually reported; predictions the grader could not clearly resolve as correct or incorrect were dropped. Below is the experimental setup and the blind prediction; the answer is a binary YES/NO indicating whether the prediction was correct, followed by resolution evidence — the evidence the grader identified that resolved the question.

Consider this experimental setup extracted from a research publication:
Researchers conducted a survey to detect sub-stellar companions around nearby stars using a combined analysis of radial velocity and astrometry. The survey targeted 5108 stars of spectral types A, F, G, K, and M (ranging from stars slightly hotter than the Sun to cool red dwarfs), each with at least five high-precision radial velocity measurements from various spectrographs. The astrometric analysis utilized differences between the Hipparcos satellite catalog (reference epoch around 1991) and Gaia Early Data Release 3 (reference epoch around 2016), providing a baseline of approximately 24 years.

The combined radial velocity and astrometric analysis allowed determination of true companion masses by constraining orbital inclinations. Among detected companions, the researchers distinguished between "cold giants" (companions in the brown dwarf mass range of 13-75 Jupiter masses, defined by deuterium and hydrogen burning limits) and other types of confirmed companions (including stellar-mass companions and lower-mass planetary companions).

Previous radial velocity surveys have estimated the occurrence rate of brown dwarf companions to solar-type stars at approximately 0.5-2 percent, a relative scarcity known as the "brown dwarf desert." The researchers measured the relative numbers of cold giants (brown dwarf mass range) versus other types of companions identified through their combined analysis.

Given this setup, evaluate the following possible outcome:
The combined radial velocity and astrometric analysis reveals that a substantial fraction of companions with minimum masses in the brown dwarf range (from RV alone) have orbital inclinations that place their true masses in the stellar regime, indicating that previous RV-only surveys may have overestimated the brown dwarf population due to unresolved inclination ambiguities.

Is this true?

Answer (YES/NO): NO